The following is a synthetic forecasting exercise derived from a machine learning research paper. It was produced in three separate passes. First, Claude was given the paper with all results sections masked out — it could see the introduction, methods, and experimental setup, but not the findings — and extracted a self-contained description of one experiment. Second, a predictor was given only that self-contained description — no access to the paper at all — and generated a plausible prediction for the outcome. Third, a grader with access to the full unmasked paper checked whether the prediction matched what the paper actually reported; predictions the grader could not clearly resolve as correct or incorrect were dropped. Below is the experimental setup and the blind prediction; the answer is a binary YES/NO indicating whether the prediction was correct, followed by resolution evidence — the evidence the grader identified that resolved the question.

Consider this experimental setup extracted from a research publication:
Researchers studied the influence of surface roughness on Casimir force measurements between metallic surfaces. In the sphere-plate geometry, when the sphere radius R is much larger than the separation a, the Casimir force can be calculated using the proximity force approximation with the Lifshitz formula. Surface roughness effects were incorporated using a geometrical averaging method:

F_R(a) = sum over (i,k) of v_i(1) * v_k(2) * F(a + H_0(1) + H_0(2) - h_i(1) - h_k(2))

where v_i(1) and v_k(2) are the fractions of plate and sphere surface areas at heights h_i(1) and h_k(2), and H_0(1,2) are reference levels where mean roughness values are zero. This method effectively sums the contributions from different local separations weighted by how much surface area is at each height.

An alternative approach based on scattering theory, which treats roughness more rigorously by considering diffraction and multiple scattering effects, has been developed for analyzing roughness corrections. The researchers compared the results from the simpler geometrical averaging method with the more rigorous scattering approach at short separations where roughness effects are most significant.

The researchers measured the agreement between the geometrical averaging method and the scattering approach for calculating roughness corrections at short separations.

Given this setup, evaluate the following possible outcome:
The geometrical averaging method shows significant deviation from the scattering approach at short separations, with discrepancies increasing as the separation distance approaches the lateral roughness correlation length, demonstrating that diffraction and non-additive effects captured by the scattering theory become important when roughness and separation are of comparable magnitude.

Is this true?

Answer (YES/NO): NO